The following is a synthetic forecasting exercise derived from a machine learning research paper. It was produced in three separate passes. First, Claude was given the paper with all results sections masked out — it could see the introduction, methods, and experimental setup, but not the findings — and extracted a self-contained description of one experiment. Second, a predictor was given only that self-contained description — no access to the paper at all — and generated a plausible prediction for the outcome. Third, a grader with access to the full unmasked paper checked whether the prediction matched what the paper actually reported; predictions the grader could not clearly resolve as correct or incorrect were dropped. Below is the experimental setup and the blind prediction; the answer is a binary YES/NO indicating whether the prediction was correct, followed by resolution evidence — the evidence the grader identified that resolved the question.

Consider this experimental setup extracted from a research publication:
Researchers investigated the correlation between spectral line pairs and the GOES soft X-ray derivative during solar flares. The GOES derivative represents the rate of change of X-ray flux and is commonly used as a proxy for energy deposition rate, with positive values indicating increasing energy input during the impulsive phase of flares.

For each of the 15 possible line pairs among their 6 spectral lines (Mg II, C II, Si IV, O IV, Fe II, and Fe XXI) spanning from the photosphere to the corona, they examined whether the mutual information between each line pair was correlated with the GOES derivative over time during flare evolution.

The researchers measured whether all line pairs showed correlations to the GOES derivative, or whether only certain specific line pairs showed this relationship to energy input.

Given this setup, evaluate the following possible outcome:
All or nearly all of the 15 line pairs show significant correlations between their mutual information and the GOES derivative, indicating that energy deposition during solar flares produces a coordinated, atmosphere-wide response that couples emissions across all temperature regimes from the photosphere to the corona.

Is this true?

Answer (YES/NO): YES